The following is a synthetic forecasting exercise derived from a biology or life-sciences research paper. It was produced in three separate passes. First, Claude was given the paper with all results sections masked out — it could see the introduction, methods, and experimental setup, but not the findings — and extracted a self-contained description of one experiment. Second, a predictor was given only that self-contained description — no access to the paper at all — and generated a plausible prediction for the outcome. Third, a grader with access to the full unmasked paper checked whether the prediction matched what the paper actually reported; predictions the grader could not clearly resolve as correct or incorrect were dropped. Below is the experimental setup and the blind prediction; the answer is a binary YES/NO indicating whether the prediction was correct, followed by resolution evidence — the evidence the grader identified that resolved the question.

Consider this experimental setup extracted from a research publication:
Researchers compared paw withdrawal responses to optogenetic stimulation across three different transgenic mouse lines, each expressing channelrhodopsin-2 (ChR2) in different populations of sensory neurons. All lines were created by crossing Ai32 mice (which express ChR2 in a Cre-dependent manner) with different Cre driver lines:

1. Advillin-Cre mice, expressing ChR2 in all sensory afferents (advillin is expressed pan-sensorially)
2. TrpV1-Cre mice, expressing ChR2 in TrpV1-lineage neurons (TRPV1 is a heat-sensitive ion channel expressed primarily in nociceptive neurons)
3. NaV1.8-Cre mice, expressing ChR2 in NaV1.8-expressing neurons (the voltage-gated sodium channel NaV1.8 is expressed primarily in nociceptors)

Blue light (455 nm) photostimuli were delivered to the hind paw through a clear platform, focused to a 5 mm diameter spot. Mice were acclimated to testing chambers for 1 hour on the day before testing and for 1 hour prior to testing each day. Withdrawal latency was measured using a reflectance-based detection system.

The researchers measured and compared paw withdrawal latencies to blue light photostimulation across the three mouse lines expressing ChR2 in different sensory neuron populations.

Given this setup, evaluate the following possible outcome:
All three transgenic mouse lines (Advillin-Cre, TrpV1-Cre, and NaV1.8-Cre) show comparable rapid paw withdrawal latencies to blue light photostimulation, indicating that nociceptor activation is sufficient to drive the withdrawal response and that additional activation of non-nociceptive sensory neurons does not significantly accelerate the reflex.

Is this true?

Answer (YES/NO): NO